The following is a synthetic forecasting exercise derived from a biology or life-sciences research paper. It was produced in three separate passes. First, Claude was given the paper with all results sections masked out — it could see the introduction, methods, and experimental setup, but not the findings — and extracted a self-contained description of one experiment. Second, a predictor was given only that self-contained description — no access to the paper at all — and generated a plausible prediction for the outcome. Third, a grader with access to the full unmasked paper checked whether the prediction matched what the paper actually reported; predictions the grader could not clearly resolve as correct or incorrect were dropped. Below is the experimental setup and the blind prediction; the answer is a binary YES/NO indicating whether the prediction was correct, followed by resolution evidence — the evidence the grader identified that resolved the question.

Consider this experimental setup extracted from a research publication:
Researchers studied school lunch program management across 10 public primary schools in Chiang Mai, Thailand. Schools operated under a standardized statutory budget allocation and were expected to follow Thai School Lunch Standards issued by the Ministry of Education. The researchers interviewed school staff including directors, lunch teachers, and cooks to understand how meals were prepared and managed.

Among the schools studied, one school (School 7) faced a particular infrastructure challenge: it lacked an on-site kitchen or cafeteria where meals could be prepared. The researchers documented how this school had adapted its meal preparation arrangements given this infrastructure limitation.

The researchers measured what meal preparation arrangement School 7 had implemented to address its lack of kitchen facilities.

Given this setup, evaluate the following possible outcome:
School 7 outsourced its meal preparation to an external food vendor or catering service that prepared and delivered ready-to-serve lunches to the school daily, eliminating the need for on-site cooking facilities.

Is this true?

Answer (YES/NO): NO